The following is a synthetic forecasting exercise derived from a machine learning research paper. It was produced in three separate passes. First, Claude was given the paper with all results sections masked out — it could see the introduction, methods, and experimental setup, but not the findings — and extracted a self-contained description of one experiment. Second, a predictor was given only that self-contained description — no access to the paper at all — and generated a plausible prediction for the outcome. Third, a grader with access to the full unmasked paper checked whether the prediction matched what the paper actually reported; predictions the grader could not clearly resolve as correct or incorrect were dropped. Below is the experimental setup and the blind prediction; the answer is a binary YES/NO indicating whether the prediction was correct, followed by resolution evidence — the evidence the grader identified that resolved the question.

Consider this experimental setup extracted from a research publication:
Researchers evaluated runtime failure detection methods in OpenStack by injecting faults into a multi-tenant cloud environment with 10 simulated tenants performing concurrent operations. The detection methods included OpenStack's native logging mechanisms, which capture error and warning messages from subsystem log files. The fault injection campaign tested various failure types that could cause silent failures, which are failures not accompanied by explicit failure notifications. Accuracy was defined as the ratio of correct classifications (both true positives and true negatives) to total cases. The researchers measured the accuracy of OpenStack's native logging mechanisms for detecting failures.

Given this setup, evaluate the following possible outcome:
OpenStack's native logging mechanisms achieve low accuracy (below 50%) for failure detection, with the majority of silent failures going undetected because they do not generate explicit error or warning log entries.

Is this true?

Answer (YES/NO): NO